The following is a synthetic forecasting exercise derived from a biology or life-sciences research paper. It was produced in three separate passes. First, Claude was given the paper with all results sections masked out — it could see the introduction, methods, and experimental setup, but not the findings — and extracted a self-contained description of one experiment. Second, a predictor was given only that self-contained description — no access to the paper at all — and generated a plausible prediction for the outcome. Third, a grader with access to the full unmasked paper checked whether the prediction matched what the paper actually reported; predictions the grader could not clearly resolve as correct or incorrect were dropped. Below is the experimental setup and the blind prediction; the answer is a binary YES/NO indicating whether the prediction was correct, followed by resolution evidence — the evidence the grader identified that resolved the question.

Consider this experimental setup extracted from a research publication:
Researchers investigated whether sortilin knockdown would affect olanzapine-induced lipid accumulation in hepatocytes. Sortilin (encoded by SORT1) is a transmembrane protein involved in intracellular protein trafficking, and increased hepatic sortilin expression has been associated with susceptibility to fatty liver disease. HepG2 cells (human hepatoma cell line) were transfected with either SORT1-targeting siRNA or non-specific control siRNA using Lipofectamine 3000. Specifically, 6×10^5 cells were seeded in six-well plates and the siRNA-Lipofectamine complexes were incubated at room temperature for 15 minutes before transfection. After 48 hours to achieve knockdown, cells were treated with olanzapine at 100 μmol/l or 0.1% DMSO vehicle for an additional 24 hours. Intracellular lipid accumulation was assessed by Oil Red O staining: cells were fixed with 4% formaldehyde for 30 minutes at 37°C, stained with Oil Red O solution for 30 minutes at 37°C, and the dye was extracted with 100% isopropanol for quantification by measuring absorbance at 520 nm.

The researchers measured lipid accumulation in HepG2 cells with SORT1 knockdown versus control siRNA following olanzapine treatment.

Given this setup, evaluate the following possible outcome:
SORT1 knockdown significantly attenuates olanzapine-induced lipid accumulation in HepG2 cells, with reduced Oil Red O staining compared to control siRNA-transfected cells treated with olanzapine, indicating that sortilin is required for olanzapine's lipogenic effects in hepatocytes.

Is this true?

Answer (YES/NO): YES